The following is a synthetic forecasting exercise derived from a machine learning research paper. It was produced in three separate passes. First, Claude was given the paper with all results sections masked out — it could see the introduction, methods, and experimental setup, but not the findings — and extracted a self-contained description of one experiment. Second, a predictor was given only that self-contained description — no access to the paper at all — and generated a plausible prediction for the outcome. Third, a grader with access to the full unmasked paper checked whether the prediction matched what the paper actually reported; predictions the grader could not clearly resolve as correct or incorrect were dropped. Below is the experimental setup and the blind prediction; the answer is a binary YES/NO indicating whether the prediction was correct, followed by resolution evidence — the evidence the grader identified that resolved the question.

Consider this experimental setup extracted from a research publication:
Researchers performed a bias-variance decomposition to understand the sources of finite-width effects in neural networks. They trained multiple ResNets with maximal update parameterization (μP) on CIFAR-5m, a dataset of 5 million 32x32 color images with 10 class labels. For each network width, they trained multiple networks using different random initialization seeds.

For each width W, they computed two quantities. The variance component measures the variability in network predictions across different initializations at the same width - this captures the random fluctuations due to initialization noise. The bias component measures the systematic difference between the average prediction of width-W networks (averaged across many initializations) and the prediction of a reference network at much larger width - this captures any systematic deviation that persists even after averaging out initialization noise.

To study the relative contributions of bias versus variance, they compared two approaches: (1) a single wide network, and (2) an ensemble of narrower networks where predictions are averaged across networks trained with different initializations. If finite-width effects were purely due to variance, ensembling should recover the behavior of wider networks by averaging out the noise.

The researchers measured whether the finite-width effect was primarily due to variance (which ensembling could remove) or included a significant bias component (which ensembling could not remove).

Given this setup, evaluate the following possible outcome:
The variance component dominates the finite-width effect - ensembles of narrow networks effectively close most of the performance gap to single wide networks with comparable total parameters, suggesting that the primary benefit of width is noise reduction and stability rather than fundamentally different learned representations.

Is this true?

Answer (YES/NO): NO